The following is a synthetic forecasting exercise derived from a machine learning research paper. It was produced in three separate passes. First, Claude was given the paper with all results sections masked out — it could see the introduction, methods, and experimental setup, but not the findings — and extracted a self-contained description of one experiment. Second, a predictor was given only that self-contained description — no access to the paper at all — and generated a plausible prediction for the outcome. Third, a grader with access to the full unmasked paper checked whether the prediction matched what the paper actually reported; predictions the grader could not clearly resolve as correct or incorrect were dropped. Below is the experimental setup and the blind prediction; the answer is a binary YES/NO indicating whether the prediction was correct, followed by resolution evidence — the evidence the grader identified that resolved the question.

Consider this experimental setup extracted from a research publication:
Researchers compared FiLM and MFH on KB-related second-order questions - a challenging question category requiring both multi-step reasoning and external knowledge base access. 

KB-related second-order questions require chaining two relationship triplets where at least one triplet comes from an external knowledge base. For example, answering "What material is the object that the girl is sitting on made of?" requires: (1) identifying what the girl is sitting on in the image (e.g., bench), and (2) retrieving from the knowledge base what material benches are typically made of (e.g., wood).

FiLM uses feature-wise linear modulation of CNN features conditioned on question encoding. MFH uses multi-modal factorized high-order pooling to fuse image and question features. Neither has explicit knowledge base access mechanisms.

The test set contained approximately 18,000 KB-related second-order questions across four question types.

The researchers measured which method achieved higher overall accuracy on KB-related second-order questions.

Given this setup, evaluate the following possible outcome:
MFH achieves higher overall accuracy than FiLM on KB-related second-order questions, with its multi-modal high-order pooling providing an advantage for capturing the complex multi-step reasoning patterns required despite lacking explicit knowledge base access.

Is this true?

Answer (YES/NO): YES